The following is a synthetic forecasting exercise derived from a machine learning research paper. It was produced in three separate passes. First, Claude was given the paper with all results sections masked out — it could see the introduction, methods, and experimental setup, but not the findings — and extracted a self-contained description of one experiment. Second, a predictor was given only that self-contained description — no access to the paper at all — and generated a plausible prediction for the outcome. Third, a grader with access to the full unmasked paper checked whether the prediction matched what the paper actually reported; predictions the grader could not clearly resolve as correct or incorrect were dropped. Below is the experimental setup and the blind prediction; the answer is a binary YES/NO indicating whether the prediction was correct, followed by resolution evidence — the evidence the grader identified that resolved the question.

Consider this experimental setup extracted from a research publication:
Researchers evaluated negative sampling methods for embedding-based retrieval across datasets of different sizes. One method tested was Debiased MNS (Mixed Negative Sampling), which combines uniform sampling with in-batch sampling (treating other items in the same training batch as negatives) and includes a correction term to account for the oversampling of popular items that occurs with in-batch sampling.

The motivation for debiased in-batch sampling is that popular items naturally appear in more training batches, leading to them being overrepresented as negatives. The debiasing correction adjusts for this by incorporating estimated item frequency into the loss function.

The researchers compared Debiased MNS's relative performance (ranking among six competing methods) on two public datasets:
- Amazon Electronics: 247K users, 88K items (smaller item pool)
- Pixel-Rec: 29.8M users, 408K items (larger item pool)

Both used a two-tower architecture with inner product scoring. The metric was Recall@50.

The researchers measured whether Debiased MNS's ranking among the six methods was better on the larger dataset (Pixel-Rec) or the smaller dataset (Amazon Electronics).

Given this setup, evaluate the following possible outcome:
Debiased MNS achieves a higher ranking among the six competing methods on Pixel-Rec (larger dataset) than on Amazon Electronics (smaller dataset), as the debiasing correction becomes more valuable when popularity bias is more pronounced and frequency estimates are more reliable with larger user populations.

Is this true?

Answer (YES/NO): YES